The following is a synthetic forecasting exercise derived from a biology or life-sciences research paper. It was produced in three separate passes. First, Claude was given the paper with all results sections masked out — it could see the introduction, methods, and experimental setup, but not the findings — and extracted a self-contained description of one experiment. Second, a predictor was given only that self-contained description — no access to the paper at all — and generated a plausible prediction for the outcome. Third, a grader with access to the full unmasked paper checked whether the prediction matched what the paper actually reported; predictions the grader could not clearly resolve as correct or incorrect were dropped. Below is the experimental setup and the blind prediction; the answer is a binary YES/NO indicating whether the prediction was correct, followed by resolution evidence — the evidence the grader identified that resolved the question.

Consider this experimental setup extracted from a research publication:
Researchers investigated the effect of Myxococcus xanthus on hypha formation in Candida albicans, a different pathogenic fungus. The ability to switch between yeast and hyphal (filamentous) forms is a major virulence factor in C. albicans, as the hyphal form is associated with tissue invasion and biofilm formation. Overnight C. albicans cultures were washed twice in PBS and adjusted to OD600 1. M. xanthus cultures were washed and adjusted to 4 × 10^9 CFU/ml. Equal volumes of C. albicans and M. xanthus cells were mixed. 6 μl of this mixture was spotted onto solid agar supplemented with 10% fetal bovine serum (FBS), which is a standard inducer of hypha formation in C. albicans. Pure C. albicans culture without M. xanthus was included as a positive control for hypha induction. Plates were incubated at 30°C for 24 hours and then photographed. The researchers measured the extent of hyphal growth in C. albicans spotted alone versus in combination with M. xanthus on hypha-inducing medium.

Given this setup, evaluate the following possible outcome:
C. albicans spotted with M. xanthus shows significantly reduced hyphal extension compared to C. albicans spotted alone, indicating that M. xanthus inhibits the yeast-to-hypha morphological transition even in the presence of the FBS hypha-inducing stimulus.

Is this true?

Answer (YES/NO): YES